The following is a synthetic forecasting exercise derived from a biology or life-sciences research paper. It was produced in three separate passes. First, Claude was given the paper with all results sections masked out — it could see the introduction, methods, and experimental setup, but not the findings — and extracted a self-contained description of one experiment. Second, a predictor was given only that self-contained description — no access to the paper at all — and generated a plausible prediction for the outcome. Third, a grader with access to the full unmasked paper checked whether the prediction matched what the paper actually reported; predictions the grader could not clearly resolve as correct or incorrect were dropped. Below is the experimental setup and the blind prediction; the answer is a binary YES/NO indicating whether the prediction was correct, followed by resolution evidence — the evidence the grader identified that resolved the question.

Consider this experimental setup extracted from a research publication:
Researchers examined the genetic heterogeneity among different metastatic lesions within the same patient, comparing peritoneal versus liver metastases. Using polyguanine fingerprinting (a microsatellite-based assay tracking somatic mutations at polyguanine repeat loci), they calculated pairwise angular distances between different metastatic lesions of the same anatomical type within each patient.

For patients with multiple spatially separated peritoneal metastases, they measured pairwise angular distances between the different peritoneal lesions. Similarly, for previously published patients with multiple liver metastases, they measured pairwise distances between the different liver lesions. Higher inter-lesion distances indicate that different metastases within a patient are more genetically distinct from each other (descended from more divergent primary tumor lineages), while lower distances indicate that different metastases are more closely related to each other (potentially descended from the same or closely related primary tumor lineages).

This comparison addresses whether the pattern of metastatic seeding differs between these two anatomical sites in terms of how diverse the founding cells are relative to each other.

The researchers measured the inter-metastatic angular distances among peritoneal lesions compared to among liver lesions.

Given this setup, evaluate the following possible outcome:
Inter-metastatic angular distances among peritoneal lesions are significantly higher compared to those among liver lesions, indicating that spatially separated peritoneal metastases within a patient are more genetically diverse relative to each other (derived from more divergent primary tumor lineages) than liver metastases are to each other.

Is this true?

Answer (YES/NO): YES